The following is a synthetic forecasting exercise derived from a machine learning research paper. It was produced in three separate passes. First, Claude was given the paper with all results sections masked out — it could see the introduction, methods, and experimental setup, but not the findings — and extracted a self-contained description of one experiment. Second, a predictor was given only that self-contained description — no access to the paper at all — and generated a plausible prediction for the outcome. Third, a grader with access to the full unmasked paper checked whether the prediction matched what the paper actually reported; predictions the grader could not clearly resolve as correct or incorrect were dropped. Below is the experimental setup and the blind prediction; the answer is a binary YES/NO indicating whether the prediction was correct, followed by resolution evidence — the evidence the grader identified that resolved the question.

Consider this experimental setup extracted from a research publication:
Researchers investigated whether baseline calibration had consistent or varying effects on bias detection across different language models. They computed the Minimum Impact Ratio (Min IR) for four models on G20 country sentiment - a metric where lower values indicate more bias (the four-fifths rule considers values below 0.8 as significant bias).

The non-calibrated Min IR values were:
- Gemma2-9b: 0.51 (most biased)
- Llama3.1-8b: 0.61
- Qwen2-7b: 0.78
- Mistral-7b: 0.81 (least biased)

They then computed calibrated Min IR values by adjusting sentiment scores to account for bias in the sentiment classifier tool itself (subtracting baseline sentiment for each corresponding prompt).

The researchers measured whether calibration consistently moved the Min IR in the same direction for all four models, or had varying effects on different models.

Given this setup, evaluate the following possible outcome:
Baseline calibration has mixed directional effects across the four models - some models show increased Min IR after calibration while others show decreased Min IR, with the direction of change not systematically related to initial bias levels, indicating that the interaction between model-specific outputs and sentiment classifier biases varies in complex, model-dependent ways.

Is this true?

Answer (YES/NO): YES